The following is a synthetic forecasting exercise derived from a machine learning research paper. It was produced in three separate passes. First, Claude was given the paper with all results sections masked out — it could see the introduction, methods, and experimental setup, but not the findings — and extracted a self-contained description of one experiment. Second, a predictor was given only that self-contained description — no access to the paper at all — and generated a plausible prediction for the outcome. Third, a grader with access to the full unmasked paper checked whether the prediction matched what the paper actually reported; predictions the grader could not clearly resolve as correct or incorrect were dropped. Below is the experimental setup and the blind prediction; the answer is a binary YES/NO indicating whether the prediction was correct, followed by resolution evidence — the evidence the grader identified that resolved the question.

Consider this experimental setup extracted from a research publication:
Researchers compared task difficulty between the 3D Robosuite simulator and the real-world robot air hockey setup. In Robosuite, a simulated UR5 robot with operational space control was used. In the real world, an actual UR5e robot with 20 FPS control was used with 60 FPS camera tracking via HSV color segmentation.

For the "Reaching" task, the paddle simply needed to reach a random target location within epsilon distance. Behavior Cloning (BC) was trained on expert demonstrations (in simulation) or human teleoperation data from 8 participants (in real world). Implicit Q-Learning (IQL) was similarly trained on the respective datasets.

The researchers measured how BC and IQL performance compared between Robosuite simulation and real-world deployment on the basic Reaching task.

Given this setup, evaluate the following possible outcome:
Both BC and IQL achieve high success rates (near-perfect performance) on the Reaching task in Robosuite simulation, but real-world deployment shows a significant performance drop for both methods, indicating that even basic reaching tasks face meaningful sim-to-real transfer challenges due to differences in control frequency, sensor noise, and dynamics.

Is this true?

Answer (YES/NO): NO